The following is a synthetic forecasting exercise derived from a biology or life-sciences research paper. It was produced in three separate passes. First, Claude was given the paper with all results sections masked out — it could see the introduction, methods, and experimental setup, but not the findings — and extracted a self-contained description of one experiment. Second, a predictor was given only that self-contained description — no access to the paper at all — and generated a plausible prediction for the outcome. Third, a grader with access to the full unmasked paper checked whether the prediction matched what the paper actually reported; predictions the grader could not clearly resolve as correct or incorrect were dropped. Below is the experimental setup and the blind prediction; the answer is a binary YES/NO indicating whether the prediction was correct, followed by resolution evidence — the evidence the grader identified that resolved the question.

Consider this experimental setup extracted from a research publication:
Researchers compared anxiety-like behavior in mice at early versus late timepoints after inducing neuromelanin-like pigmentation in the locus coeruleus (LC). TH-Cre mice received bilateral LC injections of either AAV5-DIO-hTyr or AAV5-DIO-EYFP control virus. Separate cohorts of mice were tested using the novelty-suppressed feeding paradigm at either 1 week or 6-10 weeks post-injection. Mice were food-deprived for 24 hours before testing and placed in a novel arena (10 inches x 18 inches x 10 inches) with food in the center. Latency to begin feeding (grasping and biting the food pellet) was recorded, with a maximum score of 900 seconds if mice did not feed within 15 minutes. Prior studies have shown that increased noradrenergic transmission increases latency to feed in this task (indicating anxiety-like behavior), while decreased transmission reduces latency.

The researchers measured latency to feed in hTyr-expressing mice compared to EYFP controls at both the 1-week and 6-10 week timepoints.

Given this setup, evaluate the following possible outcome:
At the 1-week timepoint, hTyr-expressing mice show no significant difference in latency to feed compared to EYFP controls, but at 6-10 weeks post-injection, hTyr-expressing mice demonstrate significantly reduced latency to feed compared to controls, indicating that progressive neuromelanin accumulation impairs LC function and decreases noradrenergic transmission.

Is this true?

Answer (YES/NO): NO